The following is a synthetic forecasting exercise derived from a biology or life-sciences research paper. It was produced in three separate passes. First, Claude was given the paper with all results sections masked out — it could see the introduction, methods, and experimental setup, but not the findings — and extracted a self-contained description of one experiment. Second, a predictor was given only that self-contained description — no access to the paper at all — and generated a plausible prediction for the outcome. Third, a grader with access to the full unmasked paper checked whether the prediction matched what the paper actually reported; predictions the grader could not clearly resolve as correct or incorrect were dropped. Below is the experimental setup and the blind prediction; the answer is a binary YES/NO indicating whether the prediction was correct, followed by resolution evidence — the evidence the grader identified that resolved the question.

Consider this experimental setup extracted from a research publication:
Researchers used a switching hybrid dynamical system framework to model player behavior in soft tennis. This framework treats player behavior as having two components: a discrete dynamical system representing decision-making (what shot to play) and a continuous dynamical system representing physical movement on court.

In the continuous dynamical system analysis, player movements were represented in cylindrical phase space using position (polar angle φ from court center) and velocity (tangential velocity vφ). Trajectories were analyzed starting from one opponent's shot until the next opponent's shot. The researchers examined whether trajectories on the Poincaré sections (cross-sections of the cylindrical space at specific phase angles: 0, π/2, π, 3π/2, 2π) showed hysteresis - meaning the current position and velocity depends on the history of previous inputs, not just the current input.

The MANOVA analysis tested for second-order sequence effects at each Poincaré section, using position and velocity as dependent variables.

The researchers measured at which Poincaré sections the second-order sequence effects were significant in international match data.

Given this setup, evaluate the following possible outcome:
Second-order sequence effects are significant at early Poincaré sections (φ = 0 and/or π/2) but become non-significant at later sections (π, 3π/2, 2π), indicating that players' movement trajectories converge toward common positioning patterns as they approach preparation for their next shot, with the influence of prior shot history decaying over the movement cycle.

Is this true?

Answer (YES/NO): YES